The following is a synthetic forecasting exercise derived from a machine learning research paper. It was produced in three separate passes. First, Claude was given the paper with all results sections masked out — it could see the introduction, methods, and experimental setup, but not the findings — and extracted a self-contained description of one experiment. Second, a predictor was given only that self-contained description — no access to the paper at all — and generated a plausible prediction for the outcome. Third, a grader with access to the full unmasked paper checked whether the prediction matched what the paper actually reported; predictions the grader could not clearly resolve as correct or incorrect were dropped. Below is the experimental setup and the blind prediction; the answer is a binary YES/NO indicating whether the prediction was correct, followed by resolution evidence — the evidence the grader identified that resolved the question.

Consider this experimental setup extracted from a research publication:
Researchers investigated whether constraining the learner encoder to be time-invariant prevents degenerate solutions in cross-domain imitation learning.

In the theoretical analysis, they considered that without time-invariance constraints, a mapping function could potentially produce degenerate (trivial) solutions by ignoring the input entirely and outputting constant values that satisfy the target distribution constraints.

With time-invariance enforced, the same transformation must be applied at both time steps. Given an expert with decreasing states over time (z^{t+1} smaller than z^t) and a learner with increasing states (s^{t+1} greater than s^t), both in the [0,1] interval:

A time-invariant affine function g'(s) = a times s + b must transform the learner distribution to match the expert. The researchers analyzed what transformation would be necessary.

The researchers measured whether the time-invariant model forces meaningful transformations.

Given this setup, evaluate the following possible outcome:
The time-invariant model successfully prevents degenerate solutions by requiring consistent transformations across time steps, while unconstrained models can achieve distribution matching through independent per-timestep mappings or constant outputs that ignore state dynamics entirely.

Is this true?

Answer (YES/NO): YES